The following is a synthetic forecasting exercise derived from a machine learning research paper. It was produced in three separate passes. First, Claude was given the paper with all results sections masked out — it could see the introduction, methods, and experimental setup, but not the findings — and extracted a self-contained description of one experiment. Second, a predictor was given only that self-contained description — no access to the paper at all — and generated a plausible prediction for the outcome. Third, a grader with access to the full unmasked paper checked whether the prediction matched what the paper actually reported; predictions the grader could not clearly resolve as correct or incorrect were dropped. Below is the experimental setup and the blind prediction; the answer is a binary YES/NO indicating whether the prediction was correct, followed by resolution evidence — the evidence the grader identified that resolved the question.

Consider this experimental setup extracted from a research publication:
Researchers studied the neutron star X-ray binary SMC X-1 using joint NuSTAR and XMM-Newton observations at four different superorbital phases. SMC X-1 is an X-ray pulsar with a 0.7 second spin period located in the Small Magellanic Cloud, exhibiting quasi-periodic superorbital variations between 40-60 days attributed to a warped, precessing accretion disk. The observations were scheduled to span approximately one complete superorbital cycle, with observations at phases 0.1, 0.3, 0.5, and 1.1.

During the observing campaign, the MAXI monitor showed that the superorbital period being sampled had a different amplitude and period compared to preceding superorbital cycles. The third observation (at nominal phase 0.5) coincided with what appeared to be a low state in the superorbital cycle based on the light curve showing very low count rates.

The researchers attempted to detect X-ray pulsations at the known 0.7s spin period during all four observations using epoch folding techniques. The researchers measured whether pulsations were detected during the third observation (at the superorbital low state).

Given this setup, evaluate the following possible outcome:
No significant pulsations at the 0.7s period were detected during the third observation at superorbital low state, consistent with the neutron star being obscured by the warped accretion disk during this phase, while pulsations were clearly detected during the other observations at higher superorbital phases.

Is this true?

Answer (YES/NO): YES